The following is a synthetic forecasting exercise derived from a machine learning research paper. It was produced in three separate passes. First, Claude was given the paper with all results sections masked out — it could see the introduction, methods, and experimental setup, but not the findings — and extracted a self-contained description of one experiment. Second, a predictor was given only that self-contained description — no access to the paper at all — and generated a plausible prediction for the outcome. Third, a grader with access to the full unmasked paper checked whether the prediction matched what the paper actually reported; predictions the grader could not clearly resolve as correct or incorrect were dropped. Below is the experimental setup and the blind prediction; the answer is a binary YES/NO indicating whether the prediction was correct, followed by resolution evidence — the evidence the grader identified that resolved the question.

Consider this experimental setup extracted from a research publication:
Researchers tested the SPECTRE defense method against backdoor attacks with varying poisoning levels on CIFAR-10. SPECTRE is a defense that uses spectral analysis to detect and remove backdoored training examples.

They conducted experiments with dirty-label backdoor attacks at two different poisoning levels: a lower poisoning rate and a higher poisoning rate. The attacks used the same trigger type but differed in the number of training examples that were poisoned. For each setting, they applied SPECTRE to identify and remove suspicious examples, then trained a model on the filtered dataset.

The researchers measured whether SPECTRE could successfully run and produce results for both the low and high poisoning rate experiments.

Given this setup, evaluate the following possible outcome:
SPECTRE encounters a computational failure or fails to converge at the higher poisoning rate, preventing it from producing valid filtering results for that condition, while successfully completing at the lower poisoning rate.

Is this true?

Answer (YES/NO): YES